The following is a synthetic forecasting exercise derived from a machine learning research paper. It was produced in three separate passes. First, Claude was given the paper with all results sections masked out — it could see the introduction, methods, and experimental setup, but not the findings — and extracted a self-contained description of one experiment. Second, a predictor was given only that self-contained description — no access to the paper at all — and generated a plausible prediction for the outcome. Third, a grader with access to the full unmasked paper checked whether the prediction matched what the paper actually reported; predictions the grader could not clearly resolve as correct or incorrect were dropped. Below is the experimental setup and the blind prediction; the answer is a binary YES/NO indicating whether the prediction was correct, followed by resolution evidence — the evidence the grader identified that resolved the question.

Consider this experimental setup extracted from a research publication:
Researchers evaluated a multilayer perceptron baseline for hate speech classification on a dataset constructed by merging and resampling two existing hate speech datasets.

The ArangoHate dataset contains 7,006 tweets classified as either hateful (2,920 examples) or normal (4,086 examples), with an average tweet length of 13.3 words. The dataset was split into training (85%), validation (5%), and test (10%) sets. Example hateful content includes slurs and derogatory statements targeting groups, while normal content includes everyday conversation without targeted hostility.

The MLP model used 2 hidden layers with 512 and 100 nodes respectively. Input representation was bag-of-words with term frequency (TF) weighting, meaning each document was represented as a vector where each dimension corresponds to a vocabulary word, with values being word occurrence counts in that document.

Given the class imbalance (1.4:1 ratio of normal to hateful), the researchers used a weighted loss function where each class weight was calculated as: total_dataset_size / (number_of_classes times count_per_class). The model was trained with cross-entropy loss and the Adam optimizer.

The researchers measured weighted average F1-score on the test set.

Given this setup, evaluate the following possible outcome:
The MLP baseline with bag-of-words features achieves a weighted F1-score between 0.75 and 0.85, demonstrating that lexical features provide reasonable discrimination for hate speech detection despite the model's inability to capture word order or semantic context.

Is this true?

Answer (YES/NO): YES